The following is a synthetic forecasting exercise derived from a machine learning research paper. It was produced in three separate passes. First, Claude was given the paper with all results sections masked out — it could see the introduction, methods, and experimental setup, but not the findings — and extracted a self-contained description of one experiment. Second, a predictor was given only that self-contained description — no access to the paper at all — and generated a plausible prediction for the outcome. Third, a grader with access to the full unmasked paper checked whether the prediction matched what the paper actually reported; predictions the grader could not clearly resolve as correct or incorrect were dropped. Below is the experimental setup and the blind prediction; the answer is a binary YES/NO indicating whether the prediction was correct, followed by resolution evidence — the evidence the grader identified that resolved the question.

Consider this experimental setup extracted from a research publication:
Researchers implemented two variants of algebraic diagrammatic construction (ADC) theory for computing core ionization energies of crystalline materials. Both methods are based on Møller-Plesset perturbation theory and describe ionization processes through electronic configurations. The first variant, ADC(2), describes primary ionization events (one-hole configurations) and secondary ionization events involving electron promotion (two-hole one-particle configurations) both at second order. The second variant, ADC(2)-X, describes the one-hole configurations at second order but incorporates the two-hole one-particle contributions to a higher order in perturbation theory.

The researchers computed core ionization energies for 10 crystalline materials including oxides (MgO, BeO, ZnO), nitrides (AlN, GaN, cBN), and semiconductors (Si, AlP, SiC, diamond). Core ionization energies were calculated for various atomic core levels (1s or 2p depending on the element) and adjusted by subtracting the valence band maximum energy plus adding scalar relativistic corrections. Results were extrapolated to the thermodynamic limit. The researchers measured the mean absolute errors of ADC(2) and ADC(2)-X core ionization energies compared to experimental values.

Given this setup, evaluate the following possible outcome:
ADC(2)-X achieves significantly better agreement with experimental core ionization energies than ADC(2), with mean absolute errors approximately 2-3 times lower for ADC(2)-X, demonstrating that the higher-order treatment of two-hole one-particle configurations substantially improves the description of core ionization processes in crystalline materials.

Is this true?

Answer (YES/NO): YES